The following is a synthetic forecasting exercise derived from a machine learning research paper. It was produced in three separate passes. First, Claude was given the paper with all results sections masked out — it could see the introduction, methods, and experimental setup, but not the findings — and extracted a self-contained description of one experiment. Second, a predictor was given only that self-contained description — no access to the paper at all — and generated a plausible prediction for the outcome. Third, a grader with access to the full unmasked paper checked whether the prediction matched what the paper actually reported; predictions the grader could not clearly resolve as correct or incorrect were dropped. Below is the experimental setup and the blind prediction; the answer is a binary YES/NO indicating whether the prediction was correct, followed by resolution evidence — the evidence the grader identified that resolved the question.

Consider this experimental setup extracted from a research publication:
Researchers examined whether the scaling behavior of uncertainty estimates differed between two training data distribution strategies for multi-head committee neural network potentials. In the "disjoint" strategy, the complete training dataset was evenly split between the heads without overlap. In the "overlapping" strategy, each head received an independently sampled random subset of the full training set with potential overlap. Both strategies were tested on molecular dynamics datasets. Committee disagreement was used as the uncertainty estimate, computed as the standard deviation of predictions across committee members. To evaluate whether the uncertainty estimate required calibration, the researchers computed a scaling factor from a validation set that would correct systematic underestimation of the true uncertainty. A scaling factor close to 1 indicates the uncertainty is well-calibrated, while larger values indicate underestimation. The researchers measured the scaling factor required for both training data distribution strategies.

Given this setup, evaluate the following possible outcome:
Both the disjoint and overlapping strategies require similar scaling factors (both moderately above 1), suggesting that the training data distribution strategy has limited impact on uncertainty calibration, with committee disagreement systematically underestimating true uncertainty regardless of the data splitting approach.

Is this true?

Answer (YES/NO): NO